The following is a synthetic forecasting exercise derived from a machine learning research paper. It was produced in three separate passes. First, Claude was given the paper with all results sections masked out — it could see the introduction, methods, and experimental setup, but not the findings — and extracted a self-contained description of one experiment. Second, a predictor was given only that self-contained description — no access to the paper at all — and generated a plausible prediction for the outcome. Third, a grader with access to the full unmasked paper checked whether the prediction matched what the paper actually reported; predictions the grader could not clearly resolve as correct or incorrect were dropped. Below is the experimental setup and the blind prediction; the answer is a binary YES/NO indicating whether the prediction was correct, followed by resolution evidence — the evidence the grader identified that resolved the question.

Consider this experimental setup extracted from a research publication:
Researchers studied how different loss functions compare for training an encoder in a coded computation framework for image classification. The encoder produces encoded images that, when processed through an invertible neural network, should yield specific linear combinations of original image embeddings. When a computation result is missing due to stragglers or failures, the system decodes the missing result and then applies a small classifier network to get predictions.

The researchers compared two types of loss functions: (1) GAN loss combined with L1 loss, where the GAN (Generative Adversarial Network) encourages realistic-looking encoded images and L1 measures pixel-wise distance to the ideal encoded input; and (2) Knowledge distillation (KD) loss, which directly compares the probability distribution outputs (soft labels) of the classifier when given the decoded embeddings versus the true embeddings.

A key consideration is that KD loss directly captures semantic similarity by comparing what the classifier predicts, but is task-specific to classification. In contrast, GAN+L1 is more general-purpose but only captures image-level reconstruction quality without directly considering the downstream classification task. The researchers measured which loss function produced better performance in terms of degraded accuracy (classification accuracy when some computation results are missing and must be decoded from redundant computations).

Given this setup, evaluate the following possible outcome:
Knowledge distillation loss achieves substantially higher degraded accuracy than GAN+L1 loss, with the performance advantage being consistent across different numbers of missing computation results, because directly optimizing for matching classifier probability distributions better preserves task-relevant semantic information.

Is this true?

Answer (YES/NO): NO